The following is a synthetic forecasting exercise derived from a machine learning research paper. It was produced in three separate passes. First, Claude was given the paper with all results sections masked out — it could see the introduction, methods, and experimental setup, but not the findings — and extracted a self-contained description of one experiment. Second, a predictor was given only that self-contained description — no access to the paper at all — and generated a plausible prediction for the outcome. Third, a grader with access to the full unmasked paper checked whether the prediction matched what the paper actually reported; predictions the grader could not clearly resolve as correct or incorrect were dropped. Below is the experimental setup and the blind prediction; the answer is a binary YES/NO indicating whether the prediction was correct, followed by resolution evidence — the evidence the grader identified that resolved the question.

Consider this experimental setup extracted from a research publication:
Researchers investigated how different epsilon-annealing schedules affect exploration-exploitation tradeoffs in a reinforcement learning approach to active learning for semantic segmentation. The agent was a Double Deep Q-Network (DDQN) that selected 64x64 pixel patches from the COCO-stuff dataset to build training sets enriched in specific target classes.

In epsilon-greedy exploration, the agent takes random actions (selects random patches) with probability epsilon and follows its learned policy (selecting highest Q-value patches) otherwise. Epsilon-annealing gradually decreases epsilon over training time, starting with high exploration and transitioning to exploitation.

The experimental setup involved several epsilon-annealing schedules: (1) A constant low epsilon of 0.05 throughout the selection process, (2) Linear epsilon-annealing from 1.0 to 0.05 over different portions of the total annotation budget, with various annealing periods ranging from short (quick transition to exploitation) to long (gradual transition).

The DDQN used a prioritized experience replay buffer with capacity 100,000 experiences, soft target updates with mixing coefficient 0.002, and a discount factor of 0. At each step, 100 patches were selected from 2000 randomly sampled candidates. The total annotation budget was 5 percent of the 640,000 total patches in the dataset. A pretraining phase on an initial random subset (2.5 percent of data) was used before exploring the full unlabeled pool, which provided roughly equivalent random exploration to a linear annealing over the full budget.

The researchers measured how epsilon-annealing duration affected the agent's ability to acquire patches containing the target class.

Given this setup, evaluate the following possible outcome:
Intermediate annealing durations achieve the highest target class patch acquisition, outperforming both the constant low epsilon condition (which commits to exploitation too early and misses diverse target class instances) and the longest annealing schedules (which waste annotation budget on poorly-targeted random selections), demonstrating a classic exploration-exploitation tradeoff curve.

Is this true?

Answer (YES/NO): NO